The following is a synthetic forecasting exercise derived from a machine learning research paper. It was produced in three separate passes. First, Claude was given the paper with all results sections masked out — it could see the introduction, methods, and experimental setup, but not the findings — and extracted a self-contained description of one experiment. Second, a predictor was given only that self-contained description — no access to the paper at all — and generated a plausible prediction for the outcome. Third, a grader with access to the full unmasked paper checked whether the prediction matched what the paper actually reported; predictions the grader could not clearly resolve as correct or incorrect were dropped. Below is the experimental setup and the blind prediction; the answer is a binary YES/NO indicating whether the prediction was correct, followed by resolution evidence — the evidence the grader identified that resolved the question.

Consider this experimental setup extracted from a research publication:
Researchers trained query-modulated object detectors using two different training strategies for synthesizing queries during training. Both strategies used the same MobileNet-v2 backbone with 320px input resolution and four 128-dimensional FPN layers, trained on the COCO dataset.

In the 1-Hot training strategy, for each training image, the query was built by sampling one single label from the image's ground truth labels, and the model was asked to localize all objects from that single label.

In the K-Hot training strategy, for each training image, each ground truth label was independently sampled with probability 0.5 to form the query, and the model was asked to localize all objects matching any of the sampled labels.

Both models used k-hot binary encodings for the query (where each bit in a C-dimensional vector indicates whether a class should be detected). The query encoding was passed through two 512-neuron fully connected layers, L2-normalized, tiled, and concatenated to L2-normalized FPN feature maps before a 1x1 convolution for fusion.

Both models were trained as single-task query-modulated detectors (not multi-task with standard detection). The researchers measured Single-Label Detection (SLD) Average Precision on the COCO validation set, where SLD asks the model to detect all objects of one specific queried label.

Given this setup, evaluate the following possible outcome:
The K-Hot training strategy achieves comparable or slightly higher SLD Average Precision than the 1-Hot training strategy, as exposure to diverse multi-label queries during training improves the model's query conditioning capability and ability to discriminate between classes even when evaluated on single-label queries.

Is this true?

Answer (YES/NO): NO